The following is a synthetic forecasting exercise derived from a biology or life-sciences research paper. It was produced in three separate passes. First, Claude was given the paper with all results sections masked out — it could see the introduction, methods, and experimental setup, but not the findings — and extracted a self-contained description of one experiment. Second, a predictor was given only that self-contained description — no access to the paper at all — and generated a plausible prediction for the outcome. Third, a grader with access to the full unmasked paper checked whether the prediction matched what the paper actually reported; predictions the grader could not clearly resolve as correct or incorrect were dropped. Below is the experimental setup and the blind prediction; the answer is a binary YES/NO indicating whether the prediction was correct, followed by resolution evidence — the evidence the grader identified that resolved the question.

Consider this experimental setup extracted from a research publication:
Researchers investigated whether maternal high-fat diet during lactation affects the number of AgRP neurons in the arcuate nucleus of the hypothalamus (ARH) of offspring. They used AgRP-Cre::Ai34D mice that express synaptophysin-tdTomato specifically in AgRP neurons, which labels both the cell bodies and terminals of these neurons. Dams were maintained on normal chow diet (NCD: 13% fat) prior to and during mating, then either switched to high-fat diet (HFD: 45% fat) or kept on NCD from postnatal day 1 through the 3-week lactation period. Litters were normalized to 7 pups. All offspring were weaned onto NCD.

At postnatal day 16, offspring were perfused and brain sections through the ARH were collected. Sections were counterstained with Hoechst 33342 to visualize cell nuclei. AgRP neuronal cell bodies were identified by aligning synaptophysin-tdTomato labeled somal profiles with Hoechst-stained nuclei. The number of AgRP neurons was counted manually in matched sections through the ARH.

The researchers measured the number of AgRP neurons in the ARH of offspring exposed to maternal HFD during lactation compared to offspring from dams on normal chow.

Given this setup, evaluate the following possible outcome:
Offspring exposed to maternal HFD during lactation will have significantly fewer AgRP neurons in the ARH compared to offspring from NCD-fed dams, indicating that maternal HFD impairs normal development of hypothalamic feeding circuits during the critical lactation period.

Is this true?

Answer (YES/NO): NO